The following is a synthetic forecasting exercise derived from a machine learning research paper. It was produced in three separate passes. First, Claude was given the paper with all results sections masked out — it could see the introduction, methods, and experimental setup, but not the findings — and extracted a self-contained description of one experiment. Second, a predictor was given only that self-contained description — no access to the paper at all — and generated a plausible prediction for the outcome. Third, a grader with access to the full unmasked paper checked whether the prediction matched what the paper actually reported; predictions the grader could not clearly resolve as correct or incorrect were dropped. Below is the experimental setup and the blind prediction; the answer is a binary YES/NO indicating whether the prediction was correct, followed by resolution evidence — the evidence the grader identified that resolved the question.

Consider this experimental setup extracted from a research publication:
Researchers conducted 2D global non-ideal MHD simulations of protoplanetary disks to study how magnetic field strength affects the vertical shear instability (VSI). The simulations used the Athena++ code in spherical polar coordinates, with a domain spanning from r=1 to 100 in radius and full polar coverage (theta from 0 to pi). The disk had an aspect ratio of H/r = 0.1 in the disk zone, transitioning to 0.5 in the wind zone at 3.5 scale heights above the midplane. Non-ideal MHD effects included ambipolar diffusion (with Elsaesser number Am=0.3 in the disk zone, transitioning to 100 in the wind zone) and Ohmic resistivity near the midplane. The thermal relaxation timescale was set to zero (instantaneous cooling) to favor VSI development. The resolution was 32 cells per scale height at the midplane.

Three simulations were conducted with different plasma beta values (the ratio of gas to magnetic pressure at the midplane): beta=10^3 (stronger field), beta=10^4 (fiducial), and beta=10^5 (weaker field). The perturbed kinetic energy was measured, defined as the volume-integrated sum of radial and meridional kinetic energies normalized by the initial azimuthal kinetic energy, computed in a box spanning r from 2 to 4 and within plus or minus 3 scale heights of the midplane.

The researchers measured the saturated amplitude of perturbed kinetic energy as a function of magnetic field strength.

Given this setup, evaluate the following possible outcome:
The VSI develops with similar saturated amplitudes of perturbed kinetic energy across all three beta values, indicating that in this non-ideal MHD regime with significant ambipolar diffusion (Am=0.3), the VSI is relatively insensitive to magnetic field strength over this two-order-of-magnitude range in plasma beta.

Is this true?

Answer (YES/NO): NO